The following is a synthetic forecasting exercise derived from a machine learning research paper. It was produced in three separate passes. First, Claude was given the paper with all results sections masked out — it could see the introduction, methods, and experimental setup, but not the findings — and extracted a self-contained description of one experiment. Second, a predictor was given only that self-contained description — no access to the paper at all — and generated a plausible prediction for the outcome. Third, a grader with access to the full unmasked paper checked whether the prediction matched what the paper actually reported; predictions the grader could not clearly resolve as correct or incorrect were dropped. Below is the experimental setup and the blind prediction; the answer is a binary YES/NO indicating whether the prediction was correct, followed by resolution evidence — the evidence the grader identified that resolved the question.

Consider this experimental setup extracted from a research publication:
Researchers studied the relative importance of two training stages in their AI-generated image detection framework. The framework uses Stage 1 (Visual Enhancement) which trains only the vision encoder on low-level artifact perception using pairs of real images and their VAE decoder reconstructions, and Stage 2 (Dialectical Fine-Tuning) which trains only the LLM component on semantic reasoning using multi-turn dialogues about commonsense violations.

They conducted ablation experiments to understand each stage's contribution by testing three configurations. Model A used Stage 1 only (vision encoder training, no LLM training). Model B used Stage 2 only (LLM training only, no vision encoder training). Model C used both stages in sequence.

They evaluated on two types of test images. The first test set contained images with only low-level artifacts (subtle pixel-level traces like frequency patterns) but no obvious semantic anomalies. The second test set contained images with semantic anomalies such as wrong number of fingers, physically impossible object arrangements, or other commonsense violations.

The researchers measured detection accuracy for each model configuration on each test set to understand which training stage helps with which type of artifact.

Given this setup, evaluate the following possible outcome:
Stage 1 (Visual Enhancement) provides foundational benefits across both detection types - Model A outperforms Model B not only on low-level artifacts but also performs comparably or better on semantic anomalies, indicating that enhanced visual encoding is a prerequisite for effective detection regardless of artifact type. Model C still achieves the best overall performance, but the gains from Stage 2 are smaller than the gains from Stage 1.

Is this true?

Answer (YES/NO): NO